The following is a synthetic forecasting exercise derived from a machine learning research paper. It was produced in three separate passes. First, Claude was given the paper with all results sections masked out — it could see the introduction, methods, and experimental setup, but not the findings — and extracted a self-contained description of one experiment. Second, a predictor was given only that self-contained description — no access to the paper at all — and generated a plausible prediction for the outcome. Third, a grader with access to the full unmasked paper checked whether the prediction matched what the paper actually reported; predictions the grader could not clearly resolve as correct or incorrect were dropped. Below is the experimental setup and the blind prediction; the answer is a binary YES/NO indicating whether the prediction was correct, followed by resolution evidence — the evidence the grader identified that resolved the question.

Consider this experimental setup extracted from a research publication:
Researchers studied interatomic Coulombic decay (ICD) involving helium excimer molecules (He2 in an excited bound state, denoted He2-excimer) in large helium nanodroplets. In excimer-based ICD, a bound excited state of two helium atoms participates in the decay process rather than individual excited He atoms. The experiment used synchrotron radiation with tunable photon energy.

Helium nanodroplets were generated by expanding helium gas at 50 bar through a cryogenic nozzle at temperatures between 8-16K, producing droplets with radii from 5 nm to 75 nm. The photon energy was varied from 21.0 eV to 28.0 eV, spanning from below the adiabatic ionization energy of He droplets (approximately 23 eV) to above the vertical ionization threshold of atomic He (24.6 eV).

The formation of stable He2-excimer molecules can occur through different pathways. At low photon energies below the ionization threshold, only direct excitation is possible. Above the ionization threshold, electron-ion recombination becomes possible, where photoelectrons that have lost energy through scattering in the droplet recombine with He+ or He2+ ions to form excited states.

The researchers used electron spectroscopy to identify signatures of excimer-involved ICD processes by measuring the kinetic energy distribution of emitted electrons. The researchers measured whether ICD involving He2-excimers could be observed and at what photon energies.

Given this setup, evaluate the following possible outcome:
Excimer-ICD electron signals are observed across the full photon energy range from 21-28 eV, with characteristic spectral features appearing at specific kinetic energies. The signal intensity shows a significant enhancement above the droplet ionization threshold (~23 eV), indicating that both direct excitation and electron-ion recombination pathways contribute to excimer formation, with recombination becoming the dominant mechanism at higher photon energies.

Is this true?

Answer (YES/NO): NO